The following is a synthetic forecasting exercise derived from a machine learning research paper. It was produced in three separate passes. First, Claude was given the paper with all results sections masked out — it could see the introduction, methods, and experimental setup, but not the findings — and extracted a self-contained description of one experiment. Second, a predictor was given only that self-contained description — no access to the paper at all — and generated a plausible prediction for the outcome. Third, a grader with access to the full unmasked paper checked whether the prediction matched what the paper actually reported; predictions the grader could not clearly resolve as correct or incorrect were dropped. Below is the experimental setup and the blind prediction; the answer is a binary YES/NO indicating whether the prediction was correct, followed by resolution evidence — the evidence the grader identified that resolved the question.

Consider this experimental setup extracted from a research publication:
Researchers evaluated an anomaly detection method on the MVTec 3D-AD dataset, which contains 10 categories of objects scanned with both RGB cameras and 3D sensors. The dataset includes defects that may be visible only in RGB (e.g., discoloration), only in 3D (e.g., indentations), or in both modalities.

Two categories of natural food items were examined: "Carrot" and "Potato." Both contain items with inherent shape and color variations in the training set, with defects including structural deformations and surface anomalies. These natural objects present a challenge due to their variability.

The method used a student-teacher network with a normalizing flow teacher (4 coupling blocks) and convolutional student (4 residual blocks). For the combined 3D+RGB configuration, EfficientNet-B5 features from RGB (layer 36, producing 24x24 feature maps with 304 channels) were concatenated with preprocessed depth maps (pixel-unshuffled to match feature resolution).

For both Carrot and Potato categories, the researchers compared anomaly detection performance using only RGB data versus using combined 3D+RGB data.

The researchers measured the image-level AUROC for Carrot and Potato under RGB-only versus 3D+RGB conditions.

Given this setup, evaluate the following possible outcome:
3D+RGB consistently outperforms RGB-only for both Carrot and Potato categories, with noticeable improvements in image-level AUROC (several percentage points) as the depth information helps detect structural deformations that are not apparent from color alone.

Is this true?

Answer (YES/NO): YES